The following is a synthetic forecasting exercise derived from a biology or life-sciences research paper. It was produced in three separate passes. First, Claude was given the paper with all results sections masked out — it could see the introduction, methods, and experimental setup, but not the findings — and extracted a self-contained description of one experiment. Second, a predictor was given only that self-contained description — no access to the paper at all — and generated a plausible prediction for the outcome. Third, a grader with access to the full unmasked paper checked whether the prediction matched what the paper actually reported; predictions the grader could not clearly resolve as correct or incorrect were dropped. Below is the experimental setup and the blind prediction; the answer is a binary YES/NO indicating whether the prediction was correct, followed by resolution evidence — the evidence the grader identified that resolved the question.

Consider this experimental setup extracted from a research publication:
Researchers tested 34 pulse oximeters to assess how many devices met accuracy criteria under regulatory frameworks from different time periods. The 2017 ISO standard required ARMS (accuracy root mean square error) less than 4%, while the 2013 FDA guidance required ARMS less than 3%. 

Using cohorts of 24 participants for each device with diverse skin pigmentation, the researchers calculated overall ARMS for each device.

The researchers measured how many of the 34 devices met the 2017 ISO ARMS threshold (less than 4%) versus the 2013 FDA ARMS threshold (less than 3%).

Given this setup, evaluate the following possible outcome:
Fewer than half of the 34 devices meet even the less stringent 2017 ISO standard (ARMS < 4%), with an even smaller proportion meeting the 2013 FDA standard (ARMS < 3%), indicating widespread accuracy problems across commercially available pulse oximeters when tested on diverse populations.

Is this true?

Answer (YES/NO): NO